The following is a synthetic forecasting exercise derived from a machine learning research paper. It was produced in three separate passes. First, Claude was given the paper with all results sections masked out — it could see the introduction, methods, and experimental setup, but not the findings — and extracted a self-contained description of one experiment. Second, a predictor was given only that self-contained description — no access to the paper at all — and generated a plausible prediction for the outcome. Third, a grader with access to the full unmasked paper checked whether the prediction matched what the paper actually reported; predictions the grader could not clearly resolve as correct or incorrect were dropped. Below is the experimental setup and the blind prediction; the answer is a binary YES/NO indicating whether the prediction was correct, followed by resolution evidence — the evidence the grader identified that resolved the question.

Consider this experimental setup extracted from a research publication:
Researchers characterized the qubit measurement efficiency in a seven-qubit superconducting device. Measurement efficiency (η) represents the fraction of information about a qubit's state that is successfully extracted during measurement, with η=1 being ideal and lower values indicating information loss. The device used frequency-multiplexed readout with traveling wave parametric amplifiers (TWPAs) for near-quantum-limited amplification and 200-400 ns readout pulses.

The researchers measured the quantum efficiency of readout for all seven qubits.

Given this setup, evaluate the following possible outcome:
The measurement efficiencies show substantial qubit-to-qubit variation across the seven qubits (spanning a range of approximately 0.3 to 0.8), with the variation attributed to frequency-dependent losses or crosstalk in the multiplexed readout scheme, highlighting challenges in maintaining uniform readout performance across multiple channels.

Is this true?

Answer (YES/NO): NO